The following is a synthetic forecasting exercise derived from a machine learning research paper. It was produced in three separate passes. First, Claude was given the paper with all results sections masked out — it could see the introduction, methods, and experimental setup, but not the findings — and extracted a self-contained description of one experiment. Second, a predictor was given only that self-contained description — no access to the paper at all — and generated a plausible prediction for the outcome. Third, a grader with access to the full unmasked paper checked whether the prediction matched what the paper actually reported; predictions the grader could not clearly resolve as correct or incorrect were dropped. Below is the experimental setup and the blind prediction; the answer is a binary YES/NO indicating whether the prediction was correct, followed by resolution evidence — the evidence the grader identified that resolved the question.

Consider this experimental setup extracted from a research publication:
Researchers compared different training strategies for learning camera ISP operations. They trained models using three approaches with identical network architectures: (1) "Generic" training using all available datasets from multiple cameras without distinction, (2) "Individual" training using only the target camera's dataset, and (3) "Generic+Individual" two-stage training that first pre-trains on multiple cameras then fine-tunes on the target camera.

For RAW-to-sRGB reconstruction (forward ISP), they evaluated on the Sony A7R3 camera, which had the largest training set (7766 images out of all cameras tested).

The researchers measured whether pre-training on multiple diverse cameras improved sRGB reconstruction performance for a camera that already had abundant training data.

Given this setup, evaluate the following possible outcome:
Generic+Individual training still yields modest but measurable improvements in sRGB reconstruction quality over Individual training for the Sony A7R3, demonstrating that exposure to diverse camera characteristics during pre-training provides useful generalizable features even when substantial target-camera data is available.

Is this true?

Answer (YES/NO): YES